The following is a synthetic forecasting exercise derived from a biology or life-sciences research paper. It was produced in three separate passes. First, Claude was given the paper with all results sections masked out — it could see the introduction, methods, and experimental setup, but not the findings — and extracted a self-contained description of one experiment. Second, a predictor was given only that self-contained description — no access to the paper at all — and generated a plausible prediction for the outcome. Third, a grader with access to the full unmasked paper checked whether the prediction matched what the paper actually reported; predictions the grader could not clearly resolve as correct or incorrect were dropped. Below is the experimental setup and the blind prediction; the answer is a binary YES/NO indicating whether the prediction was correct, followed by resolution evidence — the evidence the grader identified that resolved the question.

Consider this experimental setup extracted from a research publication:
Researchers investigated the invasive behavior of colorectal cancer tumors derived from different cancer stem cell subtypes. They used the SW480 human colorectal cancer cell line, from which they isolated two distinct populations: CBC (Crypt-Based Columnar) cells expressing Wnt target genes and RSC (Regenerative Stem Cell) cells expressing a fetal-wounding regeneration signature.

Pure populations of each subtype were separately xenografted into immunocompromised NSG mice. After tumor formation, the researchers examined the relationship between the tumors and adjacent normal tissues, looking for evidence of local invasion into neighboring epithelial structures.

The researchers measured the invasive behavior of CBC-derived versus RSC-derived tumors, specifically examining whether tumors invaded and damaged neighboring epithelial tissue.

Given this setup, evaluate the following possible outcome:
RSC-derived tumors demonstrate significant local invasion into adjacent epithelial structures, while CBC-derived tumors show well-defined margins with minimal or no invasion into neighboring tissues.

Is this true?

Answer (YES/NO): NO